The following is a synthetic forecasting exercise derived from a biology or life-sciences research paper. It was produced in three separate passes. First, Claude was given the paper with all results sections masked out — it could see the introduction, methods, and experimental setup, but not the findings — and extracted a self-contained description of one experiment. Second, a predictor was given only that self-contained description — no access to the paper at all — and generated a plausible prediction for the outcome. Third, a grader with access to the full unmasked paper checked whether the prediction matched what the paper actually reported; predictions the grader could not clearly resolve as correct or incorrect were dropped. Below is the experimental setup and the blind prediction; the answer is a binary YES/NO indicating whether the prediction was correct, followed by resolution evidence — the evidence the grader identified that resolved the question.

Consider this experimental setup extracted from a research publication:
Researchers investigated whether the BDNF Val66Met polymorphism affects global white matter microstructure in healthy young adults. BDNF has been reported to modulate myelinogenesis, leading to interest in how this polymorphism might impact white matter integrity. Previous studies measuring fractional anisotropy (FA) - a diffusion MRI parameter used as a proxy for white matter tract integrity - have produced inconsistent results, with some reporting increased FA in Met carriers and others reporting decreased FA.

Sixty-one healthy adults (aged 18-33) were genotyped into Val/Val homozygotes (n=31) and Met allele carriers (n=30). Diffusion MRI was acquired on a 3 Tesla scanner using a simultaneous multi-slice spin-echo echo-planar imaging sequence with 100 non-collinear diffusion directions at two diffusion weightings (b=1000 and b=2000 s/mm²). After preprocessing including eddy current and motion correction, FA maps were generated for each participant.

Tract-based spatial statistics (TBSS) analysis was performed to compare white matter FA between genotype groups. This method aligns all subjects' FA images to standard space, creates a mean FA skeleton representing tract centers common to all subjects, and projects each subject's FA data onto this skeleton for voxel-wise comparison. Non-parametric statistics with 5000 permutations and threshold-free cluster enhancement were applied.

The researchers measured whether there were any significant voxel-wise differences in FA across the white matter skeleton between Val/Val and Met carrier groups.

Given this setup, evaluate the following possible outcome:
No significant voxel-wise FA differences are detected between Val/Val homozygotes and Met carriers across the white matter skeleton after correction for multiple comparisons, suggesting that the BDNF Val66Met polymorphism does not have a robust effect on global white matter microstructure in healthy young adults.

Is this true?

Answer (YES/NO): YES